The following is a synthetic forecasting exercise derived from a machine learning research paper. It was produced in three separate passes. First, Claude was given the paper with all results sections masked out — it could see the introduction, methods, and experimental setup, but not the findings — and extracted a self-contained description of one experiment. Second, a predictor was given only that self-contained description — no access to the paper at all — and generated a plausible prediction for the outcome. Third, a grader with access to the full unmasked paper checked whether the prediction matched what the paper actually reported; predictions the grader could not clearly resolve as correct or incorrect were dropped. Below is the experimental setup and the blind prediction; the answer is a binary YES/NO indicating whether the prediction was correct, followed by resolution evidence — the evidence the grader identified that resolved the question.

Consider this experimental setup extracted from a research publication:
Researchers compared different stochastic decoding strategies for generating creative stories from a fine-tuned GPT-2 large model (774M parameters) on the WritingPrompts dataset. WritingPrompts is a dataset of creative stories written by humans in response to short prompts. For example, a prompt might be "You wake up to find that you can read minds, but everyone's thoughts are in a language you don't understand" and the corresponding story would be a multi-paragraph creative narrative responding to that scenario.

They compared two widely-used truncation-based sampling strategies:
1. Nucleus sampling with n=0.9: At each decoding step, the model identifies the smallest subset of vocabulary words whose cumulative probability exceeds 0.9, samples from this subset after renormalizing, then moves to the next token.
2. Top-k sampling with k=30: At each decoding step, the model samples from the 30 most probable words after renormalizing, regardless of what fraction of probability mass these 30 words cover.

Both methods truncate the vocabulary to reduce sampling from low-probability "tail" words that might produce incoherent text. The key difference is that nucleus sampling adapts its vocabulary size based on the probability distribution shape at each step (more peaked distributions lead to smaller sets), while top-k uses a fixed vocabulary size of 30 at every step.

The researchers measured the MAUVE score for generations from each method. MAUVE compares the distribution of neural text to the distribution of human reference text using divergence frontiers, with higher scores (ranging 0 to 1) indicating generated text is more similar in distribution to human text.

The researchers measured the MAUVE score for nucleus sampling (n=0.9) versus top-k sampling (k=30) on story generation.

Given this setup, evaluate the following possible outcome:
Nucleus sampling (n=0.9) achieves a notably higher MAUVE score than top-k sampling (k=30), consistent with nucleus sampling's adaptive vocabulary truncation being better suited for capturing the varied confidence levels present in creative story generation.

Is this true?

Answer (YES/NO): YES